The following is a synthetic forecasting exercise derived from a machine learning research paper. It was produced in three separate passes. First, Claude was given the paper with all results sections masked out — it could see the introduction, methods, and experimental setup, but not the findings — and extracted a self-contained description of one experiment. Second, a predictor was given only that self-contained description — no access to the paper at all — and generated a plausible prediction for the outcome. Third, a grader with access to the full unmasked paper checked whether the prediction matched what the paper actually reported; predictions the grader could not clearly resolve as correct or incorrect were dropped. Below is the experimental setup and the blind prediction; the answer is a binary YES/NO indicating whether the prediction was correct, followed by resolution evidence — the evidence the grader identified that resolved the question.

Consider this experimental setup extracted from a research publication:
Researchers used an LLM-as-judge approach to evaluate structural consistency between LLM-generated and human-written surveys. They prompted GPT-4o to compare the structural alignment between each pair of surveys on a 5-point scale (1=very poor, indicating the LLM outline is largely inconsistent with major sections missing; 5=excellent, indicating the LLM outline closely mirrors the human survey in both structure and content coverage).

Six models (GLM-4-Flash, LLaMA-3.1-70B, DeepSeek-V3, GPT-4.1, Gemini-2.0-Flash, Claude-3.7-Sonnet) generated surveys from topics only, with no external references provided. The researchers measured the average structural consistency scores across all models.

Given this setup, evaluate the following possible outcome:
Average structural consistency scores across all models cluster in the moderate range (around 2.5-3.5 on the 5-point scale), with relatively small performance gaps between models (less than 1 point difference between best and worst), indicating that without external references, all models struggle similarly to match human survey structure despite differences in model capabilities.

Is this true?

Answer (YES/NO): NO